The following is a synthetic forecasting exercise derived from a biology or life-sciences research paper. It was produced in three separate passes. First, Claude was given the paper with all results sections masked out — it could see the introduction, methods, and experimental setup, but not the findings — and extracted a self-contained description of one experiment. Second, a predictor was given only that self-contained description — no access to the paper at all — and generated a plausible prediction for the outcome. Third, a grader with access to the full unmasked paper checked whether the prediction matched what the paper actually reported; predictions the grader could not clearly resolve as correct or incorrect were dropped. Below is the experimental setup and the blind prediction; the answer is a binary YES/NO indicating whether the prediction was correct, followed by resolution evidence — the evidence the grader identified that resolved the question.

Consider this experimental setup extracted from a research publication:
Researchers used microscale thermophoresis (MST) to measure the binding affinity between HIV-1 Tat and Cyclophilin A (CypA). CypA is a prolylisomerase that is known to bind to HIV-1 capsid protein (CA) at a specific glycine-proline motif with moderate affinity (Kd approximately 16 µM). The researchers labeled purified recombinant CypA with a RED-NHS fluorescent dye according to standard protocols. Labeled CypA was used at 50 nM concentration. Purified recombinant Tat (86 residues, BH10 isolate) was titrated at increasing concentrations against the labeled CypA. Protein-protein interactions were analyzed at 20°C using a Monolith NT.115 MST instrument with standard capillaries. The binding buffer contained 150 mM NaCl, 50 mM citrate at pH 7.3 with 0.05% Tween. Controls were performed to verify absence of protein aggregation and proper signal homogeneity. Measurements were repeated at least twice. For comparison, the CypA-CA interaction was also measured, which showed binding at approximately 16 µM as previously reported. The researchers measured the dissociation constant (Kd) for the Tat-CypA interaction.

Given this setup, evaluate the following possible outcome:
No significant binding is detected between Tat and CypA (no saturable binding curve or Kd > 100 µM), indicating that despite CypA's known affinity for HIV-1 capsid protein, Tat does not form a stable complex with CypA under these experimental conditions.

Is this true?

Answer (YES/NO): NO